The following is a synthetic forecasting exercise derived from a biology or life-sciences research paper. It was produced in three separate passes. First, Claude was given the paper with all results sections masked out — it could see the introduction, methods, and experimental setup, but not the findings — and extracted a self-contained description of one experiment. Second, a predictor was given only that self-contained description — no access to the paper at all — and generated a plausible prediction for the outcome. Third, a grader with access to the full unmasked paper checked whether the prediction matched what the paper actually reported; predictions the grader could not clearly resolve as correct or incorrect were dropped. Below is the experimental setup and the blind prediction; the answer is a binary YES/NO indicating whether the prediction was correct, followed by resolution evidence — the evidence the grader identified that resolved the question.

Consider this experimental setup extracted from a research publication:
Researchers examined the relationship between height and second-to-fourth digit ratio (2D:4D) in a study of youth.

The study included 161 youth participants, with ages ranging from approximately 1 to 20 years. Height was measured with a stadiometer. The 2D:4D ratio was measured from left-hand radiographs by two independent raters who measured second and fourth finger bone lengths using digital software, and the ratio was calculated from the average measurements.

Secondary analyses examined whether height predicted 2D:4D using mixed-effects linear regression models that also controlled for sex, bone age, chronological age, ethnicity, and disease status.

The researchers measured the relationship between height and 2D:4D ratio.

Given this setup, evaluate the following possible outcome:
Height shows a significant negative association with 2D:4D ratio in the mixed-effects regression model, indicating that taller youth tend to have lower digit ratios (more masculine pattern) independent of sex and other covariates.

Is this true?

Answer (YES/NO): NO